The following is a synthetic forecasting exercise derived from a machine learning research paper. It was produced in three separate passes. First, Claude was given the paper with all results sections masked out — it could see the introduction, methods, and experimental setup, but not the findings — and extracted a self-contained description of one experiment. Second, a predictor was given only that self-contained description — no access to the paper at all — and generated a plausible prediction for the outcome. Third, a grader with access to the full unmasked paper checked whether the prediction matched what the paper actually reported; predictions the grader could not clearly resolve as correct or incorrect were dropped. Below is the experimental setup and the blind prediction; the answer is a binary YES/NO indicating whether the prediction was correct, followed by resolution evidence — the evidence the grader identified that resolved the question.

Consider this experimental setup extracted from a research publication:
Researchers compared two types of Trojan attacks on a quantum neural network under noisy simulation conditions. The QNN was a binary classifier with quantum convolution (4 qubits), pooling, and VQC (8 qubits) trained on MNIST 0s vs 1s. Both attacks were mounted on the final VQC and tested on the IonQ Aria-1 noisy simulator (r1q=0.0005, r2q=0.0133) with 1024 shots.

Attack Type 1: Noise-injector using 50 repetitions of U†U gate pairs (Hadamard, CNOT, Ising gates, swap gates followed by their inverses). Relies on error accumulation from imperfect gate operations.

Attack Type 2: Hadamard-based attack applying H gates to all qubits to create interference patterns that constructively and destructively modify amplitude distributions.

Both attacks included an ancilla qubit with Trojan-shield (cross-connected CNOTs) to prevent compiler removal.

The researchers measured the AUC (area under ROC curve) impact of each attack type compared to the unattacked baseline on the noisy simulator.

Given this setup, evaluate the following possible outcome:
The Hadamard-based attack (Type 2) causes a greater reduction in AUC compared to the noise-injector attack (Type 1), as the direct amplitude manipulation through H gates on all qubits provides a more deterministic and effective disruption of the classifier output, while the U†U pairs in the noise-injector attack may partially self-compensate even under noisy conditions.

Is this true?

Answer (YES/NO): YES